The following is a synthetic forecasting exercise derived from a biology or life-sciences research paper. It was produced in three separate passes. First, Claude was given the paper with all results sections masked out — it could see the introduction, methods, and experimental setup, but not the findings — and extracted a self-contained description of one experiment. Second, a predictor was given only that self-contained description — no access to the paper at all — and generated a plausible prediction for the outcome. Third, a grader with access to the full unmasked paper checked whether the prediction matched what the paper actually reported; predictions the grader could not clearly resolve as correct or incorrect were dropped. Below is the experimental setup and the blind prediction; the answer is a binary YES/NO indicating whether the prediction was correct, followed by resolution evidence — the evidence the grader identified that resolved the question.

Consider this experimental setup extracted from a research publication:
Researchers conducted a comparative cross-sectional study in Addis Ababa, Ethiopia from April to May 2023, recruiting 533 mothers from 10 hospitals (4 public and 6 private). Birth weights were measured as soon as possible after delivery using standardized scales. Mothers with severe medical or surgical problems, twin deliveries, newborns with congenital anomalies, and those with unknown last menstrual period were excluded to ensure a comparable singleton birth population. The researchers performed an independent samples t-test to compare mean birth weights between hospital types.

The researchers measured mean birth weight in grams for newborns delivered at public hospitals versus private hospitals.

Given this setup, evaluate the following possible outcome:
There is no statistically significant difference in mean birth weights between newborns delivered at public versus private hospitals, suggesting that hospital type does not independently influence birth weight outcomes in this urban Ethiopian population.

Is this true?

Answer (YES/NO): NO